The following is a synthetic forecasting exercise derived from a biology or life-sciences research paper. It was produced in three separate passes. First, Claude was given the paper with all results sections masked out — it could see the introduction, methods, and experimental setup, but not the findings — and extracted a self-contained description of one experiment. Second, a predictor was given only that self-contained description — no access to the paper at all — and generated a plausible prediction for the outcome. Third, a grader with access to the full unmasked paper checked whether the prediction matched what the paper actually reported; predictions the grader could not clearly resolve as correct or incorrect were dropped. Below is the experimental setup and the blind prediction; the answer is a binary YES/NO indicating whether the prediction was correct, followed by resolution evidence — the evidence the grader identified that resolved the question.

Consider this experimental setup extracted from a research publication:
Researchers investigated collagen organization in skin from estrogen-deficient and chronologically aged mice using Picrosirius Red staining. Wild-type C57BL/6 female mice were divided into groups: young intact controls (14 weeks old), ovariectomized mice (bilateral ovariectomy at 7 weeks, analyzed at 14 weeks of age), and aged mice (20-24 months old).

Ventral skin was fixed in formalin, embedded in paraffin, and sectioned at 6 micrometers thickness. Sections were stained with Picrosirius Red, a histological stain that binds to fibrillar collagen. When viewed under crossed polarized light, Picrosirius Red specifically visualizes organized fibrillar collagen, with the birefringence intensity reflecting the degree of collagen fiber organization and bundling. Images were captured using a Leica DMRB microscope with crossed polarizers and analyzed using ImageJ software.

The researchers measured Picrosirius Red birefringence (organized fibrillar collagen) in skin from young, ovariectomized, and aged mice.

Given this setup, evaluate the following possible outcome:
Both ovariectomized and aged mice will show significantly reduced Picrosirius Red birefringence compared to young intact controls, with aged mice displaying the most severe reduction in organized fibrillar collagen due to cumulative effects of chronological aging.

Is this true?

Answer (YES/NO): NO